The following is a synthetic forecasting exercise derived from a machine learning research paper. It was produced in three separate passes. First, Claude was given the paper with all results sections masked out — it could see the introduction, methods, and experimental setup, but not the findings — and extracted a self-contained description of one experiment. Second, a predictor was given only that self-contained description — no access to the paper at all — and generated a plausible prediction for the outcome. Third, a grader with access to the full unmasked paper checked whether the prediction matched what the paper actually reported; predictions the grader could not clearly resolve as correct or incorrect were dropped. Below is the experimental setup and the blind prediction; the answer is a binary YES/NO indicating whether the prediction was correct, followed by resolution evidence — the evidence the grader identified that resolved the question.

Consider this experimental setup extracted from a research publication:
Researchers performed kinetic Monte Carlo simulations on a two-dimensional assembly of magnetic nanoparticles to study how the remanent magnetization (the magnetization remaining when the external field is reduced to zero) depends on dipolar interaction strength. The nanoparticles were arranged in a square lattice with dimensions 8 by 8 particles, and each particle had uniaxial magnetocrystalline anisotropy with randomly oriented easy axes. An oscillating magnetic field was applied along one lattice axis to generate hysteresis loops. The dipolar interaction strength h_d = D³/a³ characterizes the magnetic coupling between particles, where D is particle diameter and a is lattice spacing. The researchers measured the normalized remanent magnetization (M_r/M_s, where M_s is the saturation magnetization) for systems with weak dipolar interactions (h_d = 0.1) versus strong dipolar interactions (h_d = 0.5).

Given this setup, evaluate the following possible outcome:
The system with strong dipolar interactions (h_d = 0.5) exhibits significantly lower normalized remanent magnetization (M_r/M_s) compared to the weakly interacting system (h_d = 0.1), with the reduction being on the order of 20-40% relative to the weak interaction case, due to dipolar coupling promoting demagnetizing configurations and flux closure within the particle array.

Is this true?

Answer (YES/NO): YES